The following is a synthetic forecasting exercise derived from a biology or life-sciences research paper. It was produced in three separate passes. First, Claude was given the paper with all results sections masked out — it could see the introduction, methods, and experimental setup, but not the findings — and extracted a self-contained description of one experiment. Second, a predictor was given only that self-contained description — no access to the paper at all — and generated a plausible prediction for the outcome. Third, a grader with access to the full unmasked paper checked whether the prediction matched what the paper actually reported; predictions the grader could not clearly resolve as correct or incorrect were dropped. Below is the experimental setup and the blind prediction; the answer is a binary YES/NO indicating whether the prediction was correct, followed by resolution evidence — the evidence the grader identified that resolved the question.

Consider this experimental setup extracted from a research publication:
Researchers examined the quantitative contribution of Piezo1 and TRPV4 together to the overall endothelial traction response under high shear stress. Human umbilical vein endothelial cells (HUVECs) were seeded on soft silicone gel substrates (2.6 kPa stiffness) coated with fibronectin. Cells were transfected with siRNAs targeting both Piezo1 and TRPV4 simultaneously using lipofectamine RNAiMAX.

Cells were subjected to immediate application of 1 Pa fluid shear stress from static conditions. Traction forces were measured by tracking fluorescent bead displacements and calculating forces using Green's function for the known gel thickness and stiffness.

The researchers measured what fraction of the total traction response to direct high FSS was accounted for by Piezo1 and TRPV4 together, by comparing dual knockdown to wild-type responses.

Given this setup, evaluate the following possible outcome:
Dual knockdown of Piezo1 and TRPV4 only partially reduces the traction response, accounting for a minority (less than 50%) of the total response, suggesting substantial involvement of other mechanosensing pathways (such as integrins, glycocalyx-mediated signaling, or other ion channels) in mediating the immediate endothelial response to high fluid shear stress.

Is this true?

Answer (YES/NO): NO